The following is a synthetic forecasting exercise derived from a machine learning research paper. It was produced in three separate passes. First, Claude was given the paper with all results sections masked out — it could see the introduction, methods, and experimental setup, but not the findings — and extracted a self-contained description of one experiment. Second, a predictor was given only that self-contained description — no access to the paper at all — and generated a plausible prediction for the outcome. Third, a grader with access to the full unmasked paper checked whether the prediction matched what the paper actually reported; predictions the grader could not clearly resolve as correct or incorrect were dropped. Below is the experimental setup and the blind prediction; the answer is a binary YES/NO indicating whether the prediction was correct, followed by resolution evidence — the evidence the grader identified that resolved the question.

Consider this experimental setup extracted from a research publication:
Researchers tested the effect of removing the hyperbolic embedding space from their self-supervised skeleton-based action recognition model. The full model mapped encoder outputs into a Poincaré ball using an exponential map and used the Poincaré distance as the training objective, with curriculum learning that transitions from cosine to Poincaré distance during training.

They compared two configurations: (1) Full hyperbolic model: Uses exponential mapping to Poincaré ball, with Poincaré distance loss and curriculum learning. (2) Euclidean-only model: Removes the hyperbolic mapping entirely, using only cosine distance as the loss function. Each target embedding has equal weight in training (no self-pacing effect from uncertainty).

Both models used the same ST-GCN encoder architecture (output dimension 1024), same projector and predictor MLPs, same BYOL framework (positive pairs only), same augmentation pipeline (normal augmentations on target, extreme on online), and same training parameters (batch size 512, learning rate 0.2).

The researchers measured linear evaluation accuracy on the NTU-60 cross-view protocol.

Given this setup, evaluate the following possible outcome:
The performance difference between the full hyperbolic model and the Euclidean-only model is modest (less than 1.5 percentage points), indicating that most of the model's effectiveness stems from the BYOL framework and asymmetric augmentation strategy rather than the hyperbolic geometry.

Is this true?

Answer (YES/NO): NO